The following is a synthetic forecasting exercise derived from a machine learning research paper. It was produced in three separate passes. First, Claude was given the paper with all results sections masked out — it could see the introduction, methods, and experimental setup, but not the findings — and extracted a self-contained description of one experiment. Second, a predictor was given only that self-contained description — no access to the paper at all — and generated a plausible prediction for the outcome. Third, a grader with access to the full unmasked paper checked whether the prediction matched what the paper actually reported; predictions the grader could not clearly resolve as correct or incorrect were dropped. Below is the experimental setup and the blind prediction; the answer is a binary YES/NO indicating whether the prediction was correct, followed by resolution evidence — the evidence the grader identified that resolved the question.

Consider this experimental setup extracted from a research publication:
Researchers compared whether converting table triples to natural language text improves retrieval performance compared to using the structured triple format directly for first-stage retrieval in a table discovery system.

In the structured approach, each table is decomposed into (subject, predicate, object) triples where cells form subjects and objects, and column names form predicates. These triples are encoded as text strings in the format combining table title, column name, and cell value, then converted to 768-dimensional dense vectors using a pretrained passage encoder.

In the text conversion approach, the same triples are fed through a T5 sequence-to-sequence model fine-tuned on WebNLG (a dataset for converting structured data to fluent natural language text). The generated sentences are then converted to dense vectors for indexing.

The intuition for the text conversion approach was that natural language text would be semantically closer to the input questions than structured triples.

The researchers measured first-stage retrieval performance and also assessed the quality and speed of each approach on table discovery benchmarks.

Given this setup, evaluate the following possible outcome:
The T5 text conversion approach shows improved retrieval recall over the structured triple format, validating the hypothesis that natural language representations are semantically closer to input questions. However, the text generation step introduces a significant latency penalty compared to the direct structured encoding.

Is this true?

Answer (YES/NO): NO